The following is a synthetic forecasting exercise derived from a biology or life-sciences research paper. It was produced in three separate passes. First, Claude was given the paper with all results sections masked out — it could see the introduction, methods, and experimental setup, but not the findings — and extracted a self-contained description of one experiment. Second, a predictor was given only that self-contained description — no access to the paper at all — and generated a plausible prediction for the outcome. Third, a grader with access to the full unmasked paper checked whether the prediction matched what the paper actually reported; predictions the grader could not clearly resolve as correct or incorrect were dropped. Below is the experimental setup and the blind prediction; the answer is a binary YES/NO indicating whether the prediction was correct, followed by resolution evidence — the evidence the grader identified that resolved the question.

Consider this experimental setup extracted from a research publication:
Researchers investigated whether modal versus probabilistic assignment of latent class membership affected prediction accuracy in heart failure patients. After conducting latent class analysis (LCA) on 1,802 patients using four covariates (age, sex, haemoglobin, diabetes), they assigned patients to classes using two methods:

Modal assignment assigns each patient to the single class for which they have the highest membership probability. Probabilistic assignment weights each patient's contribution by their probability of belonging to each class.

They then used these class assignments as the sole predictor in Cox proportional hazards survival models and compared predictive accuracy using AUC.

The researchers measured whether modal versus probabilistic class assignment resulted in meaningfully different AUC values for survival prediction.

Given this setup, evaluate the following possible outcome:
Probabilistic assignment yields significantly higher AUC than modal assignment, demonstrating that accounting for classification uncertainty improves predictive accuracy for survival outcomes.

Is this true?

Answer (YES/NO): NO